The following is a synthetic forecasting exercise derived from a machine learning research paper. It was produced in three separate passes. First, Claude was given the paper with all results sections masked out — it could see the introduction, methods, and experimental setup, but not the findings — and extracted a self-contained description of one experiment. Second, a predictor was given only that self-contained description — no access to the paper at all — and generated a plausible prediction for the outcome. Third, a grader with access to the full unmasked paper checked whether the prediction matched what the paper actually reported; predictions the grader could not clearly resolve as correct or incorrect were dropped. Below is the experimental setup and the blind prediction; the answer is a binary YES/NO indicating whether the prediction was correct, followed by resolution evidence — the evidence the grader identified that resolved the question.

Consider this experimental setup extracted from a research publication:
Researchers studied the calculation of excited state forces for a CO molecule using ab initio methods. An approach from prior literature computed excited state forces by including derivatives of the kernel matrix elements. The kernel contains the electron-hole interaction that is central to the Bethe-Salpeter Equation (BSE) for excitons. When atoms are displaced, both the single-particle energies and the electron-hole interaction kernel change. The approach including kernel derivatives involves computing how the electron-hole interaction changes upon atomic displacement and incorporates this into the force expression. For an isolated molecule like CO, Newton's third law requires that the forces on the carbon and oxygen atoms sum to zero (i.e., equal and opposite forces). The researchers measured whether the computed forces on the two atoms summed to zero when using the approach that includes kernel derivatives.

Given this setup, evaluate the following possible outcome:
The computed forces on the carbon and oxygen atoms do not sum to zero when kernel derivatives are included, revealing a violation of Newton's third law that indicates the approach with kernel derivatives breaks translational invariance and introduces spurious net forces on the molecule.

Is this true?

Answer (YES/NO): YES